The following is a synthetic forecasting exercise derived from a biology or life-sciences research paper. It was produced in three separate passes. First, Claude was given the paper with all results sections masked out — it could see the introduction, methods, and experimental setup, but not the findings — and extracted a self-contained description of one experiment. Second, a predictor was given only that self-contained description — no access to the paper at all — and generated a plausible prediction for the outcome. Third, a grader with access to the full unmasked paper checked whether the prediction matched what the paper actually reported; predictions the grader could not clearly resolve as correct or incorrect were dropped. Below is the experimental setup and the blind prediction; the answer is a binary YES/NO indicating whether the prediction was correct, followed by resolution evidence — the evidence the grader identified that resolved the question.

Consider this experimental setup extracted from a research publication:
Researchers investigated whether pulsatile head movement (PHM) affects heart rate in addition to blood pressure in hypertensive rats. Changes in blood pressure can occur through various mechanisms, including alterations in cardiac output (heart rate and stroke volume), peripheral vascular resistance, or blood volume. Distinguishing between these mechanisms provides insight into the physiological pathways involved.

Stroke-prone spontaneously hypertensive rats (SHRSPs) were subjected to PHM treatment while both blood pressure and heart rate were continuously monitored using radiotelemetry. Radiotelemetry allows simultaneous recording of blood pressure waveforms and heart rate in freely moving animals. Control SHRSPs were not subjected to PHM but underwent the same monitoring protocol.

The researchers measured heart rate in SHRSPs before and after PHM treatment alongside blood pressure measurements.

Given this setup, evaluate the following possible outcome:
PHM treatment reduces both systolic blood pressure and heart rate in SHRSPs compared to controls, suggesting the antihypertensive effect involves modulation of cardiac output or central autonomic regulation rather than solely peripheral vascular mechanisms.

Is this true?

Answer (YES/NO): NO